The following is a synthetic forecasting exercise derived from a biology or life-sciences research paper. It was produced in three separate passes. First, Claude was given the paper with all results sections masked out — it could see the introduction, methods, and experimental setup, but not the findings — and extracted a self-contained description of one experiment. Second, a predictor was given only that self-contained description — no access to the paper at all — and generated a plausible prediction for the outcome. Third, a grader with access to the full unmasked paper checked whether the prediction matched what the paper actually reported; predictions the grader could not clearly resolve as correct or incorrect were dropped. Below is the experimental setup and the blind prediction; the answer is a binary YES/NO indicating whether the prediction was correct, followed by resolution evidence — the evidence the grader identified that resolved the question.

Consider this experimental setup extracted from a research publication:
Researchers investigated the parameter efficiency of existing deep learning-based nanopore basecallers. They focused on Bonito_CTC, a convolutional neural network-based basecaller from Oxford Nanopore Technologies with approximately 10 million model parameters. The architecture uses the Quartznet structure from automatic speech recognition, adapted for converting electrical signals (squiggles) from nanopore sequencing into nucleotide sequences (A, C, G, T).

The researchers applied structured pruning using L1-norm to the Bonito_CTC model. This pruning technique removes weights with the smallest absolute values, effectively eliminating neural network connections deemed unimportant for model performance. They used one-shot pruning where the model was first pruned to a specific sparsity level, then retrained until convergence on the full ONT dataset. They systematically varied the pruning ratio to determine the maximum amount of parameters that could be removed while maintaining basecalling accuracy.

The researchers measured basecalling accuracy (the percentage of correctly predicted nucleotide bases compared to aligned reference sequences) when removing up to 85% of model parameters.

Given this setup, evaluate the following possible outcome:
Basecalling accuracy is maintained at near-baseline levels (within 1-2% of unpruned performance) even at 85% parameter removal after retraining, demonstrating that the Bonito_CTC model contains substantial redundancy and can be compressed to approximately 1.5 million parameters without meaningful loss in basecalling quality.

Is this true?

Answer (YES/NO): NO